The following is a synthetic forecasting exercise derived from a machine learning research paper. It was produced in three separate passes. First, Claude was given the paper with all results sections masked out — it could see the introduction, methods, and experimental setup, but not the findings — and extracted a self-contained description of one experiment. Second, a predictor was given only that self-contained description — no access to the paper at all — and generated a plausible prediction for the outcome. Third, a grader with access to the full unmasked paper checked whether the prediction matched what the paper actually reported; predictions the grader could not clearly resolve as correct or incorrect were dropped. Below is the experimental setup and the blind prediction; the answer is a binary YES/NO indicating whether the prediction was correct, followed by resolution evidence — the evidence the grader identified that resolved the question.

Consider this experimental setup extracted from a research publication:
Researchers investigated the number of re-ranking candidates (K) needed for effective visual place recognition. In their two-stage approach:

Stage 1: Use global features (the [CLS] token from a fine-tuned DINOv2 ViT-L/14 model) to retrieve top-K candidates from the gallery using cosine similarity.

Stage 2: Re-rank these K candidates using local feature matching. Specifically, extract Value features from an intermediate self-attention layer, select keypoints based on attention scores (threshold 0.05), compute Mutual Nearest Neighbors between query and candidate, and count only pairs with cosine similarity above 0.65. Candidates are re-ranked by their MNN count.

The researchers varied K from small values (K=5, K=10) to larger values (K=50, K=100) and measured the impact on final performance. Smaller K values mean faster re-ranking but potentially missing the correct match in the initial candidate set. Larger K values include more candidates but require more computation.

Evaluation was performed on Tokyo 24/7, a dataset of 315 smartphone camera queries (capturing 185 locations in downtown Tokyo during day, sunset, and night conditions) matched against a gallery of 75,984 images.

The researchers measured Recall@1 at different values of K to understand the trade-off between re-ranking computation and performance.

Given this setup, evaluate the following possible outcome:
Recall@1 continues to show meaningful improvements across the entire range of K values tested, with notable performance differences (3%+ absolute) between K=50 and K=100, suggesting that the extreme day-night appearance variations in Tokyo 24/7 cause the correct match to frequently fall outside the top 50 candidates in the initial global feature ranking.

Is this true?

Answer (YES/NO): NO